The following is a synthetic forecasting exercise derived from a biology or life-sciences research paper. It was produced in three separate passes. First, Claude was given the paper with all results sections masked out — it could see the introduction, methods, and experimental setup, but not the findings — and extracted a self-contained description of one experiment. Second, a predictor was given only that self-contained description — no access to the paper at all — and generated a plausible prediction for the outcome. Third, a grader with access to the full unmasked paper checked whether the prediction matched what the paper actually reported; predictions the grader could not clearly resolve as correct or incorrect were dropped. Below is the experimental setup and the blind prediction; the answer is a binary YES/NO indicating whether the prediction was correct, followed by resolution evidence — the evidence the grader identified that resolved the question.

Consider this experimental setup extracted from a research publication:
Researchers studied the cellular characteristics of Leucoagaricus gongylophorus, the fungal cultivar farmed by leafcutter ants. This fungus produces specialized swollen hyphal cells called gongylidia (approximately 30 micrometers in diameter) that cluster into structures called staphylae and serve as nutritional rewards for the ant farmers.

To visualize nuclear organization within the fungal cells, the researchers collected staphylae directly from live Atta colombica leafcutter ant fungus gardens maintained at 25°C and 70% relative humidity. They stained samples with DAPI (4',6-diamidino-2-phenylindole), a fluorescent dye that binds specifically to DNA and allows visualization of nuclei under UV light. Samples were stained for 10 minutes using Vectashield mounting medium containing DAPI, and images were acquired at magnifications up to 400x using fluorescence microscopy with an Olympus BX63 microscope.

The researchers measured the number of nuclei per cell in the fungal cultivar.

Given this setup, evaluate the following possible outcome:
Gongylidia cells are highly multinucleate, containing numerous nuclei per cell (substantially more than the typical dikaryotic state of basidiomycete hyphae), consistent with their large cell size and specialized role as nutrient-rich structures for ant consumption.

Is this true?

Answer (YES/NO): YES